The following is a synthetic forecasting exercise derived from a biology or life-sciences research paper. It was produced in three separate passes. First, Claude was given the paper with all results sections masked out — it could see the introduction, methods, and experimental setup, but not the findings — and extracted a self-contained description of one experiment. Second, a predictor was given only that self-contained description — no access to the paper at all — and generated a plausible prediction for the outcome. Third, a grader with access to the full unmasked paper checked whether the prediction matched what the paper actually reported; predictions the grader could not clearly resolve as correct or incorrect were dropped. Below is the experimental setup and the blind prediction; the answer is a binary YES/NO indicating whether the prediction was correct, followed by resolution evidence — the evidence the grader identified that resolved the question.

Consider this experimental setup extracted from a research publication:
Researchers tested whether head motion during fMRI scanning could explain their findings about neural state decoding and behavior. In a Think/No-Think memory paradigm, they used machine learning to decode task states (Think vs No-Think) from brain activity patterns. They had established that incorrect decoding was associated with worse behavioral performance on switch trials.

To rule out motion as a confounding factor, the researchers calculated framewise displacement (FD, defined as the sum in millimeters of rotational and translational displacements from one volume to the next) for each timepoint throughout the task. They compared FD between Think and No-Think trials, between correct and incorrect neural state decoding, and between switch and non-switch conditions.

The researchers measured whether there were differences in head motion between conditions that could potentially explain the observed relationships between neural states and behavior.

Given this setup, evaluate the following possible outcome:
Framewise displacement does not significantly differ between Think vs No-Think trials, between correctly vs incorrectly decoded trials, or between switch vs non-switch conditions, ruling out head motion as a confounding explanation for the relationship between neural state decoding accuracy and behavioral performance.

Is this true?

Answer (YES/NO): NO